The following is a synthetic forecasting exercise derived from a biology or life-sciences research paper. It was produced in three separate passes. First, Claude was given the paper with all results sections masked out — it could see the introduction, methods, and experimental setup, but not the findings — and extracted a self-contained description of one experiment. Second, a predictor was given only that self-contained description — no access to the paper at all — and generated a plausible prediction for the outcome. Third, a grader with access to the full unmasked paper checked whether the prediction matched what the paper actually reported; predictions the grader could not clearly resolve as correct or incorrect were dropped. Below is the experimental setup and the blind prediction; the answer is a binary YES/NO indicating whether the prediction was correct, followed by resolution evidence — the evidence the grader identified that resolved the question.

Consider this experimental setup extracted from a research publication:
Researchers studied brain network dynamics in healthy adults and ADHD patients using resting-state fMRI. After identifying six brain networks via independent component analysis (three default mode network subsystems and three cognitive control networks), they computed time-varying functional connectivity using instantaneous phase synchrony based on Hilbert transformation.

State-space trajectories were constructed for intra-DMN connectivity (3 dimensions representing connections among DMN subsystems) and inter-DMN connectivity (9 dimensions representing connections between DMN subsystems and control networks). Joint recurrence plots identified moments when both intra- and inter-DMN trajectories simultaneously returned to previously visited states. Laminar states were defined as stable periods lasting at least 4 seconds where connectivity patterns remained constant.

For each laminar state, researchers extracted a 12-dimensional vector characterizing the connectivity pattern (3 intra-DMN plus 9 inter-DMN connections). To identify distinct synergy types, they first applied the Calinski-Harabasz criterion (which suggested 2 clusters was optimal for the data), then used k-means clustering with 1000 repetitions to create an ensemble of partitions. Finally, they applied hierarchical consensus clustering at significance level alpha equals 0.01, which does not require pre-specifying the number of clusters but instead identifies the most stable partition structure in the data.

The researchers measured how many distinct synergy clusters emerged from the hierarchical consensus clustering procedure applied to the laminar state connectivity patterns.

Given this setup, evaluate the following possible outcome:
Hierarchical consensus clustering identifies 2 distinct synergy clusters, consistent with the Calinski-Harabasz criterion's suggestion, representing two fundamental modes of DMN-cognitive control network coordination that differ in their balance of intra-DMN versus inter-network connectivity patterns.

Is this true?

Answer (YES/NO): NO